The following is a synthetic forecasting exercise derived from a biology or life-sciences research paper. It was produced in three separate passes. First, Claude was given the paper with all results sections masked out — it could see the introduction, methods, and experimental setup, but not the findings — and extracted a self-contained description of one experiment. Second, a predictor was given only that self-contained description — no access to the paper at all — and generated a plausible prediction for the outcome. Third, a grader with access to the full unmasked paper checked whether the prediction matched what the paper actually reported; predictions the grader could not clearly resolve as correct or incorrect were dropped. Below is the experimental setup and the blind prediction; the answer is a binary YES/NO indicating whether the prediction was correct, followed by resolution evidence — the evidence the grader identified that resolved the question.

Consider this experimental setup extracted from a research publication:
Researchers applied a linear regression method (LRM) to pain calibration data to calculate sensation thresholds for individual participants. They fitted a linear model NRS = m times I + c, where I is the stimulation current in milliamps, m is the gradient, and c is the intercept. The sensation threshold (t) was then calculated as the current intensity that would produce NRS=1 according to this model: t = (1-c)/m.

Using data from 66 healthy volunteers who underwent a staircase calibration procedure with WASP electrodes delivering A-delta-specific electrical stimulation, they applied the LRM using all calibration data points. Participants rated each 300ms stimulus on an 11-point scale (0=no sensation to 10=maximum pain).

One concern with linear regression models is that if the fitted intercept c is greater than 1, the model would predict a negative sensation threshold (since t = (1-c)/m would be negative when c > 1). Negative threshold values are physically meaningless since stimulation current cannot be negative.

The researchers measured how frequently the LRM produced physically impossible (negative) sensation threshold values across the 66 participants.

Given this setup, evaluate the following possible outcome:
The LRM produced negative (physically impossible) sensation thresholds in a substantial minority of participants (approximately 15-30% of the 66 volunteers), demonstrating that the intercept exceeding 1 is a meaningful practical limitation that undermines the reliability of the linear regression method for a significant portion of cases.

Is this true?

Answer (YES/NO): NO